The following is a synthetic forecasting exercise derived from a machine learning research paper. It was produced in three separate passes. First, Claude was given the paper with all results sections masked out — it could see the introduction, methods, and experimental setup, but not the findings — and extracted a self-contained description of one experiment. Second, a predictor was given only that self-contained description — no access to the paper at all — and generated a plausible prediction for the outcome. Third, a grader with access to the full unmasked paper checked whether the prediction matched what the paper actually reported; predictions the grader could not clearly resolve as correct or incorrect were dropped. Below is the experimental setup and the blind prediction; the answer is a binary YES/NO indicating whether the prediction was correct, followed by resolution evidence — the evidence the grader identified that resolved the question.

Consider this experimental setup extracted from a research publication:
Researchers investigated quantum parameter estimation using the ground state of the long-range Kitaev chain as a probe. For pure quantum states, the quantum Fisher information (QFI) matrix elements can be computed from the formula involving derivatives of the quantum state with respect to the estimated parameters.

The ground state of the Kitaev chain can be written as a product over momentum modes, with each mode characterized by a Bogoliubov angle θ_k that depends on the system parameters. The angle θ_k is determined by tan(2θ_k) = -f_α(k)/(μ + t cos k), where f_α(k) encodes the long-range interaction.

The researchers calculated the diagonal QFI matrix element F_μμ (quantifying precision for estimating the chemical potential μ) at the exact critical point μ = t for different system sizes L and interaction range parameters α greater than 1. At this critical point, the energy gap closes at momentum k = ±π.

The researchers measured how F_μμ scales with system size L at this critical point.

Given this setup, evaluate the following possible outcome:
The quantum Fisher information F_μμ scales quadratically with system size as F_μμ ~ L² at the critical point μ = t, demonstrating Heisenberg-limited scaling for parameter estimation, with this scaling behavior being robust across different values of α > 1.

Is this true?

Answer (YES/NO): YES